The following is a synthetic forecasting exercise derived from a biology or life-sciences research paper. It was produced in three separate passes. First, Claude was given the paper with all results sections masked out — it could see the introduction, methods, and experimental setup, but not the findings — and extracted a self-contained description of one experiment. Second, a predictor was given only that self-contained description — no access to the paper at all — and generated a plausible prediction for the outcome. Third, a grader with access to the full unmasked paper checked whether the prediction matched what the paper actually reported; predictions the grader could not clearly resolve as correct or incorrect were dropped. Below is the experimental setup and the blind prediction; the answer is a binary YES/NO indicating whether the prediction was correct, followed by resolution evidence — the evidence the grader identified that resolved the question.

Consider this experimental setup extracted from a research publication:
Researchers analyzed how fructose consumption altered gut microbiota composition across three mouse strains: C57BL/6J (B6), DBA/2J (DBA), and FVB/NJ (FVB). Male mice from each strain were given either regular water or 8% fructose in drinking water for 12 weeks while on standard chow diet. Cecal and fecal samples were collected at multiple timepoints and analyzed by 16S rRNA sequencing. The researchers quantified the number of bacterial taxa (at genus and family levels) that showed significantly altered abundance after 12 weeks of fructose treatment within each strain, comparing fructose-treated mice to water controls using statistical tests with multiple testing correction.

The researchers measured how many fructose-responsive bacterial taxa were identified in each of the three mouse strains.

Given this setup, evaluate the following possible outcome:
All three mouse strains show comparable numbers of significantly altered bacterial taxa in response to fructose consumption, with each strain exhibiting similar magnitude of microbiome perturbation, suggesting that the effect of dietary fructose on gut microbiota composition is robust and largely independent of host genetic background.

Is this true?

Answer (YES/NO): NO